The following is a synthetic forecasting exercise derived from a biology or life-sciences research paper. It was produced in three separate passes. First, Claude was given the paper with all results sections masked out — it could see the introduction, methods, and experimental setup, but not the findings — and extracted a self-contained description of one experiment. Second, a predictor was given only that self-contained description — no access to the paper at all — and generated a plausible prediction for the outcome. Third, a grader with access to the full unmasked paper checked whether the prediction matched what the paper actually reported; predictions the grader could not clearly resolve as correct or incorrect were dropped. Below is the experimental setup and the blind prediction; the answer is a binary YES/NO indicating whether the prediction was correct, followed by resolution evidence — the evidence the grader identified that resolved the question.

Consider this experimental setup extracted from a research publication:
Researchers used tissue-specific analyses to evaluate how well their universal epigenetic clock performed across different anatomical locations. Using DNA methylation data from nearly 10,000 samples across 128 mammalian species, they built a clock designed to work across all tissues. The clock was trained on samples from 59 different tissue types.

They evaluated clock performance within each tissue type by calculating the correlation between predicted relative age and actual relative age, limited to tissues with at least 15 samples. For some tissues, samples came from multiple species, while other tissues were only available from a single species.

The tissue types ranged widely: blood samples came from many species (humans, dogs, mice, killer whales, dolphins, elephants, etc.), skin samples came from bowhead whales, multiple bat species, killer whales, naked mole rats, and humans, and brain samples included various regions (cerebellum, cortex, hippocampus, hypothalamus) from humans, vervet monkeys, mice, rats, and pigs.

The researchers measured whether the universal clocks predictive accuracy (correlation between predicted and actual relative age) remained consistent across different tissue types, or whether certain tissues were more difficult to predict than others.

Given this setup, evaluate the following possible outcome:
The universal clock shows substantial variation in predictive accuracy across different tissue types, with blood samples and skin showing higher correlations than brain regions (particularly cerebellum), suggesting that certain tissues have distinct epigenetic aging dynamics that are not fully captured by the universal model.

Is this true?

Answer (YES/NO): NO